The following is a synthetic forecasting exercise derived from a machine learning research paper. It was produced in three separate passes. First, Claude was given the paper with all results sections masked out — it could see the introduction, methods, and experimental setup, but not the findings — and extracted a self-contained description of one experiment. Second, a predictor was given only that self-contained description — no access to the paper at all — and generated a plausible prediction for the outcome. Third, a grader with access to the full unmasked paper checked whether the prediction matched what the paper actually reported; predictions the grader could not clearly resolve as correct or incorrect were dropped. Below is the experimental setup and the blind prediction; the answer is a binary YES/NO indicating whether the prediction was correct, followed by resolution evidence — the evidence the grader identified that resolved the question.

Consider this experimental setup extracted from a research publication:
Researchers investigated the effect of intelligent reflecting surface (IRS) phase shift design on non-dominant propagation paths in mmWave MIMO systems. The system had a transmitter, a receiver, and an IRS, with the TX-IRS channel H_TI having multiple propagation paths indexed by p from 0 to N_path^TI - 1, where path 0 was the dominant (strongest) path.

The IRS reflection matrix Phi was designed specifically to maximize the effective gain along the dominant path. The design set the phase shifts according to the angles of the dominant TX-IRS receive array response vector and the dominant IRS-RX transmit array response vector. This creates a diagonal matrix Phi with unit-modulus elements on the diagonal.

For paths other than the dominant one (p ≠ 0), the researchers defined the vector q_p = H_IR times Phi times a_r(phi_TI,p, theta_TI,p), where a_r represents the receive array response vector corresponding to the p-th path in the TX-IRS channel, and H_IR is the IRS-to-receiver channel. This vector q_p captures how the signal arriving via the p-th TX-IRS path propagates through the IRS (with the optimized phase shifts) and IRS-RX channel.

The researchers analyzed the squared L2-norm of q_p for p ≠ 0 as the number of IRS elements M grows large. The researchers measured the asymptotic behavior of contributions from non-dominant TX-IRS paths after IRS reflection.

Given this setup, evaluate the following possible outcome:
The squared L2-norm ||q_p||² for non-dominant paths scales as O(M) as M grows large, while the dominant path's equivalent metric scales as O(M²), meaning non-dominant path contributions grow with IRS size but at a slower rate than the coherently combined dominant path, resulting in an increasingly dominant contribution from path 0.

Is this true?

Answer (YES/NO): NO